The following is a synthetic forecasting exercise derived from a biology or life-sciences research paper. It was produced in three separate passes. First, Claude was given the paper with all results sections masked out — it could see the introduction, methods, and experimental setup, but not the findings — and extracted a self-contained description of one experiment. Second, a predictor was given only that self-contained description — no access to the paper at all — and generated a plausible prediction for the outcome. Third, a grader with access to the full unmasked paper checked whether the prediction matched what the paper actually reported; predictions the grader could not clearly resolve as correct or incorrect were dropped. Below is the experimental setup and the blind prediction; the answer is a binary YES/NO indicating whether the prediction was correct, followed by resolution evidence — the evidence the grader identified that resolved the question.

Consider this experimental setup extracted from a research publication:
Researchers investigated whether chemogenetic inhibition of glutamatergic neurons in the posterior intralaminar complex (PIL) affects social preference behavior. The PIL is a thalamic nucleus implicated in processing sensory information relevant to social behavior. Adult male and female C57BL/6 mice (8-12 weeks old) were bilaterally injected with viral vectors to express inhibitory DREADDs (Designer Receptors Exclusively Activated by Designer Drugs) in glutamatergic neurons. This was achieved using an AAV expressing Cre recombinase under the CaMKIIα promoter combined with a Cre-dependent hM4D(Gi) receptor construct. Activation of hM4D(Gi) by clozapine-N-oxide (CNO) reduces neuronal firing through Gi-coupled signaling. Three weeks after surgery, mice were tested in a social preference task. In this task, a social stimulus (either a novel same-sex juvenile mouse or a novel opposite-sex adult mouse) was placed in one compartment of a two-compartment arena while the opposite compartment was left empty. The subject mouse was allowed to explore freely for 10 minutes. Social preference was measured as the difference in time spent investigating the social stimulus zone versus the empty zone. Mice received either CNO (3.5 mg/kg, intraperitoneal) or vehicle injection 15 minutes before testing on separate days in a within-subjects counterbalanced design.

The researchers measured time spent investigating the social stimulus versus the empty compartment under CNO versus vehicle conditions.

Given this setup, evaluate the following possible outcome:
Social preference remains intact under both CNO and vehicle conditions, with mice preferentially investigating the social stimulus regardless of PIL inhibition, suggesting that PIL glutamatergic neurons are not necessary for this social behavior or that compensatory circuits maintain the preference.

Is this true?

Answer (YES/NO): YES